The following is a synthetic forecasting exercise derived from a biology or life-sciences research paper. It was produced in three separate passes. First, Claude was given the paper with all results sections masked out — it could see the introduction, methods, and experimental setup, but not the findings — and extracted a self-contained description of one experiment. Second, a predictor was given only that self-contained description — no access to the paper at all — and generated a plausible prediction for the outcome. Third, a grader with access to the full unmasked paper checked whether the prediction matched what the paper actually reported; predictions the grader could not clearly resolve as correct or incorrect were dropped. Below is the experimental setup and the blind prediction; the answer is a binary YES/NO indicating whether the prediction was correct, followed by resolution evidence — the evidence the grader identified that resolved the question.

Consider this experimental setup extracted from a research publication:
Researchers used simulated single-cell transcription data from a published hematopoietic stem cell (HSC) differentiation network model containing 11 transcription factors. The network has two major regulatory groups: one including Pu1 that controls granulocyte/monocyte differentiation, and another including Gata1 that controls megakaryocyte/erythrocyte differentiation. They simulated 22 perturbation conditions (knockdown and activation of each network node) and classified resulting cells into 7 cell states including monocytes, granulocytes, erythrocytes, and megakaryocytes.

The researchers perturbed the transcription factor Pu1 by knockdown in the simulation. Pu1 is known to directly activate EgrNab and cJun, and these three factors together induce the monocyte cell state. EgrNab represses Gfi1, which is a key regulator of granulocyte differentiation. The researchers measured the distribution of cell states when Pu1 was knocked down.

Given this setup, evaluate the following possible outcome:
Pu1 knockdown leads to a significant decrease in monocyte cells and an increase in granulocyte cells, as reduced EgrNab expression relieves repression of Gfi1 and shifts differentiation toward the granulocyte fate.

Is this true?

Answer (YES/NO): YES